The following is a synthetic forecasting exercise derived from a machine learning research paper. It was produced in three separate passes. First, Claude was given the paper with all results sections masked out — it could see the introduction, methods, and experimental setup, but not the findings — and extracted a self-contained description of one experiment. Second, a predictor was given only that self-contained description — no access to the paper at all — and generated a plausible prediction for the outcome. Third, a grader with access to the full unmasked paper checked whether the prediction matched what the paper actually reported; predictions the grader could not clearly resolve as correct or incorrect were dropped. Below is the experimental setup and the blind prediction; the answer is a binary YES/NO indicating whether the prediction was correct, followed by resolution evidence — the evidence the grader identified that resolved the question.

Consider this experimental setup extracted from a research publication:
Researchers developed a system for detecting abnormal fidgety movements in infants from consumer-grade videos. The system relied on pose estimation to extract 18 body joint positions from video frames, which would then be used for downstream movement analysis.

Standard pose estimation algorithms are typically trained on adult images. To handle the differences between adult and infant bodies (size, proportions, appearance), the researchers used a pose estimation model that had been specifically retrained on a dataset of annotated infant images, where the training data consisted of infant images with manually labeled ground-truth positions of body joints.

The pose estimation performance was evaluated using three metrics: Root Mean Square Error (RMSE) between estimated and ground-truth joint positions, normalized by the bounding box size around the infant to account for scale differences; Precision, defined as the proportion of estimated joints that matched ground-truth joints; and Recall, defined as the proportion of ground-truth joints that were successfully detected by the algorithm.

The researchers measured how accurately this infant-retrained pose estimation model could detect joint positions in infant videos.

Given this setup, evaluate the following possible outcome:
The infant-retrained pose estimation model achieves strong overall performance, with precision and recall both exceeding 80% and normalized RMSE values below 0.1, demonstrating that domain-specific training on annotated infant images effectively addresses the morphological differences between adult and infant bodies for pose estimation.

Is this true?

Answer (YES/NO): YES